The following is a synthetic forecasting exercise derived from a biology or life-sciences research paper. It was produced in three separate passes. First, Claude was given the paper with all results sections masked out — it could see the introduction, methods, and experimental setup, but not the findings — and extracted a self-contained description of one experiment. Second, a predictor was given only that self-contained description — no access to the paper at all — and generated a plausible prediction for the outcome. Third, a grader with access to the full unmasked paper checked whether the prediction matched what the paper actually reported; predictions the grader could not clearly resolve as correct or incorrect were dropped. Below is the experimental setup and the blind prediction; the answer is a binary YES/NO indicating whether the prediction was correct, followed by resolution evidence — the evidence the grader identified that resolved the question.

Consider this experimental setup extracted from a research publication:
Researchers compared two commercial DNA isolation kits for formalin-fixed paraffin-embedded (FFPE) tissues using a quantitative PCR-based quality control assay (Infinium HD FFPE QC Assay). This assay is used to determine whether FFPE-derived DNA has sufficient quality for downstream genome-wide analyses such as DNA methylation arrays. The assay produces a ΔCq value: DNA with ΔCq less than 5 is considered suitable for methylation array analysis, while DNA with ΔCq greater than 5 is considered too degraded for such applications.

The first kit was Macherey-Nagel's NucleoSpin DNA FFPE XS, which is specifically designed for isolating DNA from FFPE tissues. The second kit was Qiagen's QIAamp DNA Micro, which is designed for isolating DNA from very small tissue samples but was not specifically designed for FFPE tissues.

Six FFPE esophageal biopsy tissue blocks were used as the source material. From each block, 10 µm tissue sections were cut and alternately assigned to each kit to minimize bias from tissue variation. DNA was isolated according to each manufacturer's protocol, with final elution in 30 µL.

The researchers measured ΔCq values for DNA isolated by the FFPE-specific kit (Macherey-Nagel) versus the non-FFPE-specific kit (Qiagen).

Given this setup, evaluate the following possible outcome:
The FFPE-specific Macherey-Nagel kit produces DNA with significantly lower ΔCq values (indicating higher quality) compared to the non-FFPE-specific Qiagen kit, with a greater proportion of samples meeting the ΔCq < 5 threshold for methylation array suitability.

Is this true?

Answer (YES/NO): NO